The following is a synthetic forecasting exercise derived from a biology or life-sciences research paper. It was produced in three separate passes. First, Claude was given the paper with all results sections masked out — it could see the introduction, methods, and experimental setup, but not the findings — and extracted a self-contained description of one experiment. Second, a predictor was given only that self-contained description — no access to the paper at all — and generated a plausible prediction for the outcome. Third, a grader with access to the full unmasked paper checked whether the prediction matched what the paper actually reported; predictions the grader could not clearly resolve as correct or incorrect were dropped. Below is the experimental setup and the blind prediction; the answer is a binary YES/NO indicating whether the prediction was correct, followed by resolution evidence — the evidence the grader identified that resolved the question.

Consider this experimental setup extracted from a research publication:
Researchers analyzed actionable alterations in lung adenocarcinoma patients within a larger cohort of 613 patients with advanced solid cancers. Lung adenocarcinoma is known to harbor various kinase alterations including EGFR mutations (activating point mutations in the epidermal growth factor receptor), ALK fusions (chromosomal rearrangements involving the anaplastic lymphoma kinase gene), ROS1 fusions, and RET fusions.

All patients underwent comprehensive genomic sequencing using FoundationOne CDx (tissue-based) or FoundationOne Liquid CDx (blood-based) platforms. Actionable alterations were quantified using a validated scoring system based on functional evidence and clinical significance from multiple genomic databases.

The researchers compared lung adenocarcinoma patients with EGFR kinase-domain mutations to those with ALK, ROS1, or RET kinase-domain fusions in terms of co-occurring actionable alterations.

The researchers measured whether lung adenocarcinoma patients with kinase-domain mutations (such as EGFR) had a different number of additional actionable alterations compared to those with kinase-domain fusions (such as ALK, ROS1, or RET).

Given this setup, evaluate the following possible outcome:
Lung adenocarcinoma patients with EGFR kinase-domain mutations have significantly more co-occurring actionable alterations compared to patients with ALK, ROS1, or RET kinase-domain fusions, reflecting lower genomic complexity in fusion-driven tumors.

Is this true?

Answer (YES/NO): YES